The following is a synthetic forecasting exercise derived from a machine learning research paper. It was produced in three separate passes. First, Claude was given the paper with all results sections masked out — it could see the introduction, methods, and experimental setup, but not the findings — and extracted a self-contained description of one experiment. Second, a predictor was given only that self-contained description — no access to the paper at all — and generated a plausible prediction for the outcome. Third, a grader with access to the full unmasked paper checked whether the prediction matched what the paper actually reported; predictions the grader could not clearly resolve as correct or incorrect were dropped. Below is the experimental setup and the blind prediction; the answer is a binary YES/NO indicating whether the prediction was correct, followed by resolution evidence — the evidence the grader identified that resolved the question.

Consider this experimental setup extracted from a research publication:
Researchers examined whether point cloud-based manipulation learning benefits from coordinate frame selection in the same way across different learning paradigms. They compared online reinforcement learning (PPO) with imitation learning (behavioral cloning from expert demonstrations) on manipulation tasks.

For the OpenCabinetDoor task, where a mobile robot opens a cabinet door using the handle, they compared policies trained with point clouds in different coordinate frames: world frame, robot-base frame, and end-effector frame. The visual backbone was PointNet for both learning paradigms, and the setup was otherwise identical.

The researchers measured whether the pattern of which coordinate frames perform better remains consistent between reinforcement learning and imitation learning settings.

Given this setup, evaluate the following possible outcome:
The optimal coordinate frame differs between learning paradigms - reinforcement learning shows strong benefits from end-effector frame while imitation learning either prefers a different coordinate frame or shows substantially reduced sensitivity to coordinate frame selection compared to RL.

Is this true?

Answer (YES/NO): NO